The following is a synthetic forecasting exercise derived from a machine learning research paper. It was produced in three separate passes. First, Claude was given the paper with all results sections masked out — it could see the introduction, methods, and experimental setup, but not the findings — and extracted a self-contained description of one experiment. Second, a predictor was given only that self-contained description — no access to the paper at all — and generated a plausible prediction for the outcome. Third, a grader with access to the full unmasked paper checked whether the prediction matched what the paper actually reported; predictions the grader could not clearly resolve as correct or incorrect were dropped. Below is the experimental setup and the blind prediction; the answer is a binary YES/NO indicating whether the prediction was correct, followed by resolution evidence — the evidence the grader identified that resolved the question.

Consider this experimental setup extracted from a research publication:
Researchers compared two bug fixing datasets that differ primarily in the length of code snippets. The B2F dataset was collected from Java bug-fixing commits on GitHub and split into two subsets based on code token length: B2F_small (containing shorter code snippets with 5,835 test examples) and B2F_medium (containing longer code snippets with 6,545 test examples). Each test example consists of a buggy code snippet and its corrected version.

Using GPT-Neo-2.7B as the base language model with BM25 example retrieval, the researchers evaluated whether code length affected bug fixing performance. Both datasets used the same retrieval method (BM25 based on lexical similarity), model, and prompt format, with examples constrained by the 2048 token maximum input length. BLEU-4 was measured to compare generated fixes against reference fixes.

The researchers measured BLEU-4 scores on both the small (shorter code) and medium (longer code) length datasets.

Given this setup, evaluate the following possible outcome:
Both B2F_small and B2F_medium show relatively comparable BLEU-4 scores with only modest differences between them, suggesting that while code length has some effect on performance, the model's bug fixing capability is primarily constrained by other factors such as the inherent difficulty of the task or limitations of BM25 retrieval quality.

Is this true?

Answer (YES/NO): NO